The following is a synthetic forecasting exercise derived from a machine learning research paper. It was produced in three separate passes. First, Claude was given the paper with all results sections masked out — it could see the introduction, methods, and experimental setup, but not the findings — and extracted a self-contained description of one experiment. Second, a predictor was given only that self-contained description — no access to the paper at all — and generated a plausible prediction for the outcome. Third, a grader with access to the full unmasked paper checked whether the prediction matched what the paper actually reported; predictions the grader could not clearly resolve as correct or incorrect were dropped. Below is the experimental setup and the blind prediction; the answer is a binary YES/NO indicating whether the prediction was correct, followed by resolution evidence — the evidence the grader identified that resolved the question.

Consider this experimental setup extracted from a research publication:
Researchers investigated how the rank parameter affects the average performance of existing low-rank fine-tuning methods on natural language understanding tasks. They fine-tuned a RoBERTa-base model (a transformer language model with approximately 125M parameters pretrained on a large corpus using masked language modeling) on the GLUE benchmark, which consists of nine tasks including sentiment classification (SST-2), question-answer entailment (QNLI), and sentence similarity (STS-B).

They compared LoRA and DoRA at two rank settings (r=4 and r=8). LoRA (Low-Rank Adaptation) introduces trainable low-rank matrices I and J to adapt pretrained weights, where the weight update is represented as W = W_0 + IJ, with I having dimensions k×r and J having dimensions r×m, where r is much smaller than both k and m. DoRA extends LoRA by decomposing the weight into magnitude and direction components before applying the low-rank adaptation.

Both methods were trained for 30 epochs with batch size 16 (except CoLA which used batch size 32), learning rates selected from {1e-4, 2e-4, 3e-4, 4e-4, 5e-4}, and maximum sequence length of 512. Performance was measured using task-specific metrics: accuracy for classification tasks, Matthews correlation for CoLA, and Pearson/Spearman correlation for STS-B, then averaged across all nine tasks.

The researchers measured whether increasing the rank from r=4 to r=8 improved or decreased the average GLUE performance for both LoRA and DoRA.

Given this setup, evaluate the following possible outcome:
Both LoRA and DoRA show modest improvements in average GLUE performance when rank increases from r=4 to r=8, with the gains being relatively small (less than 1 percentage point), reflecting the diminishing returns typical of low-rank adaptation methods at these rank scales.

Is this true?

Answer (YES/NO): NO